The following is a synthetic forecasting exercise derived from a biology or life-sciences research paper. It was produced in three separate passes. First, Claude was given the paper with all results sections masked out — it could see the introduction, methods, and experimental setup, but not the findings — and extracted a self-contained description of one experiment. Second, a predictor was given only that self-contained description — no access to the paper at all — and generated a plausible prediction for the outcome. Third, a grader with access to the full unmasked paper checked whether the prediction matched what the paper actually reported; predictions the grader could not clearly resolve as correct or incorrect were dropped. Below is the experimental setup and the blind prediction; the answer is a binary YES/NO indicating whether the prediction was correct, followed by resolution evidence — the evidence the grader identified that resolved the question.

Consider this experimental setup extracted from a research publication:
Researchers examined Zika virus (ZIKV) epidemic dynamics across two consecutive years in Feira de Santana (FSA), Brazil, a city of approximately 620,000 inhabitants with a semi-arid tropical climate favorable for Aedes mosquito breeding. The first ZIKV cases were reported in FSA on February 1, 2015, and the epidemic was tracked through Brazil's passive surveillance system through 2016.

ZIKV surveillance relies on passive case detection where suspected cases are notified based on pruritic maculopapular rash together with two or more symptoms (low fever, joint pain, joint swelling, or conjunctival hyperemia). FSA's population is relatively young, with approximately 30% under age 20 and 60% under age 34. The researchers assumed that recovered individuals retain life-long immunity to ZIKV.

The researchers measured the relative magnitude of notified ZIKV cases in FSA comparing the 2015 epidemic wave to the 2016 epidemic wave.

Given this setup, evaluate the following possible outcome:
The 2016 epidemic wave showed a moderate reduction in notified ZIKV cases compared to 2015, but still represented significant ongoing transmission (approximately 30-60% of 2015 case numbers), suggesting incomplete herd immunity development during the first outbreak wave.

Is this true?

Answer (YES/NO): NO